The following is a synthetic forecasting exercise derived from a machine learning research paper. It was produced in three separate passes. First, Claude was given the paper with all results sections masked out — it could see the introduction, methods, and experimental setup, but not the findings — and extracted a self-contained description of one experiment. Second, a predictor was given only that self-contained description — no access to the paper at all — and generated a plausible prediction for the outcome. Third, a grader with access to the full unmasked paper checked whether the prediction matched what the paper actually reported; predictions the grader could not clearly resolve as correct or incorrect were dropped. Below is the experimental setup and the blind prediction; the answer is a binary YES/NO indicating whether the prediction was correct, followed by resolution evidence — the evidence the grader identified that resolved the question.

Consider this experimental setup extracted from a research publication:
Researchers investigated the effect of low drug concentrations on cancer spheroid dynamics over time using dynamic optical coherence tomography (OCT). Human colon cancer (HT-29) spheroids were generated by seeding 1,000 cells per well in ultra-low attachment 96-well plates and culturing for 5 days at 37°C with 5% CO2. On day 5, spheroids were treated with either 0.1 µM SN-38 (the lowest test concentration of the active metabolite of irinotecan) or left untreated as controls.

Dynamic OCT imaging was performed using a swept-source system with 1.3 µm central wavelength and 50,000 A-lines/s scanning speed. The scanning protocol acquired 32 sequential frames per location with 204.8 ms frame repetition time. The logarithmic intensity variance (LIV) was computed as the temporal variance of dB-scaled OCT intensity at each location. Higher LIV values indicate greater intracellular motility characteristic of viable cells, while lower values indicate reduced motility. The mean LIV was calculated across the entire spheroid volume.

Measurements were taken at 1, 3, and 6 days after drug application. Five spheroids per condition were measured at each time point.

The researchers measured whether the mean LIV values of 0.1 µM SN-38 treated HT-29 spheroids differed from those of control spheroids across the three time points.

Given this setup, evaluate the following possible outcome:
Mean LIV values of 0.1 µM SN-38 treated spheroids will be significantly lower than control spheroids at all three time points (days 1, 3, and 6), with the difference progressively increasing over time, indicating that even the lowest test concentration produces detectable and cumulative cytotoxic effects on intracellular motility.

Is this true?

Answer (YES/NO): NO